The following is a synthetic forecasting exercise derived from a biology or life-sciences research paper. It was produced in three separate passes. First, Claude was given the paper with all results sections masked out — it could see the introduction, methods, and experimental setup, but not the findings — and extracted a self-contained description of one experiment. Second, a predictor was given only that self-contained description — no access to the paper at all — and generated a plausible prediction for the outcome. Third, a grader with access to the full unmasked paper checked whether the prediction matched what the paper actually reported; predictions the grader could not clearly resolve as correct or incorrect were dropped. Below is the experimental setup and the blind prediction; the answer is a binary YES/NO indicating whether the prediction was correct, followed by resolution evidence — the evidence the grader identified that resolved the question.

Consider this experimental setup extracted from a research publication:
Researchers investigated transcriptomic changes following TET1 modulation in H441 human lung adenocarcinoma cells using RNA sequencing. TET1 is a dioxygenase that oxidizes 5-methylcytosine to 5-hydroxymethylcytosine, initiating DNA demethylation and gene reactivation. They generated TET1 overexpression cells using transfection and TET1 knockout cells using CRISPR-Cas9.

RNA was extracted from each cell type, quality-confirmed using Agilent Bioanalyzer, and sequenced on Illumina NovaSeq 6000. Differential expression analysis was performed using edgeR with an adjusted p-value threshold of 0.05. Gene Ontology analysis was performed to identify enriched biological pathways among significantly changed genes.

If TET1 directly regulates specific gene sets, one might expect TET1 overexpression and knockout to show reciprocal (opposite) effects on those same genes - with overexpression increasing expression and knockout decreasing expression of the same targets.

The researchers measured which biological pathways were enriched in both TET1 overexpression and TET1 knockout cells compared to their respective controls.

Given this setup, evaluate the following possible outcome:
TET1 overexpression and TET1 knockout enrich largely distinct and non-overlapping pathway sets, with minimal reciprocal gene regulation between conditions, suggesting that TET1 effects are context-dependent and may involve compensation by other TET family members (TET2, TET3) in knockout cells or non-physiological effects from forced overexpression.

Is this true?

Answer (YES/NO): YES